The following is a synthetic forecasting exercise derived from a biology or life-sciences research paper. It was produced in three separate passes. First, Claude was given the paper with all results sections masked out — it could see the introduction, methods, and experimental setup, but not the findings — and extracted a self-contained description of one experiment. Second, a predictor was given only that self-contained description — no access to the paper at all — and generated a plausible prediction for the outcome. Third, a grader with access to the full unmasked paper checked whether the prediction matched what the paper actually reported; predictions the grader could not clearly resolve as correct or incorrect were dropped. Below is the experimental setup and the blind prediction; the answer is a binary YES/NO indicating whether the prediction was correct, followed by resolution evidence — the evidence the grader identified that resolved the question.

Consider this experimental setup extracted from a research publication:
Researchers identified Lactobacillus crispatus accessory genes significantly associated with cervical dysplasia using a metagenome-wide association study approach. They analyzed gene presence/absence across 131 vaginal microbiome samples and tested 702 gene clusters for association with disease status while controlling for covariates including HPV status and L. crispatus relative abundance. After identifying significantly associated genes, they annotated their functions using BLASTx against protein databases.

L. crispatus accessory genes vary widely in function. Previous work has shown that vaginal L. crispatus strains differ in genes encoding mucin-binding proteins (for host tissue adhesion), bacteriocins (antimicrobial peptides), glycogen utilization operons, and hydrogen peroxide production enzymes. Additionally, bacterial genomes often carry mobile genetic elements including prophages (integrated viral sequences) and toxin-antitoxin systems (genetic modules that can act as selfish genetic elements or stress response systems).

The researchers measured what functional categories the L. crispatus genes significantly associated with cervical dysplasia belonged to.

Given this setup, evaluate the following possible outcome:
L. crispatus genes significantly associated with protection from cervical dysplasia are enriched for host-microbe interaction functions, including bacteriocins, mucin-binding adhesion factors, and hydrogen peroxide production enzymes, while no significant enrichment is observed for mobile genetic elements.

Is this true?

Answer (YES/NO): NO